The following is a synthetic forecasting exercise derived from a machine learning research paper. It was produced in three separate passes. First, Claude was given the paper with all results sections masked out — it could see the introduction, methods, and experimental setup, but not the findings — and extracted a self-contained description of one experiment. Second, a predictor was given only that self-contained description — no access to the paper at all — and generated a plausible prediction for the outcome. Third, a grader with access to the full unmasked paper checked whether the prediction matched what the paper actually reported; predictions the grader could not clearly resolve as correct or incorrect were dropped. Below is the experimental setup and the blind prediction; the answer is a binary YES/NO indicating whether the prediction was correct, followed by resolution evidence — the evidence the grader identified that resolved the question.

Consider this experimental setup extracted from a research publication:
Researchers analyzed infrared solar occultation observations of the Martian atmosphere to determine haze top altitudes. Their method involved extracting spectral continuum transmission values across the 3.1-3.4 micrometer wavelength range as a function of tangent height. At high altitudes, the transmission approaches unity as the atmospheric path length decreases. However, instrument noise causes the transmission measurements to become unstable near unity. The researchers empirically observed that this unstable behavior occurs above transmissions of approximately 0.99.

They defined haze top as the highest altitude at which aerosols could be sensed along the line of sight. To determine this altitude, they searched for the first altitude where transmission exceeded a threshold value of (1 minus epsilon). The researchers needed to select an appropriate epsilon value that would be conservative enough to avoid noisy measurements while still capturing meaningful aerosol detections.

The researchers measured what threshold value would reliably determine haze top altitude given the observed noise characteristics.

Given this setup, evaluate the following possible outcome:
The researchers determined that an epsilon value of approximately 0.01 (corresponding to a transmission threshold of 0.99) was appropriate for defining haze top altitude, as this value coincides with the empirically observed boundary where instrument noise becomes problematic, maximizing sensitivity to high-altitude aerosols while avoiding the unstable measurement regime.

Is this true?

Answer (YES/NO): NO